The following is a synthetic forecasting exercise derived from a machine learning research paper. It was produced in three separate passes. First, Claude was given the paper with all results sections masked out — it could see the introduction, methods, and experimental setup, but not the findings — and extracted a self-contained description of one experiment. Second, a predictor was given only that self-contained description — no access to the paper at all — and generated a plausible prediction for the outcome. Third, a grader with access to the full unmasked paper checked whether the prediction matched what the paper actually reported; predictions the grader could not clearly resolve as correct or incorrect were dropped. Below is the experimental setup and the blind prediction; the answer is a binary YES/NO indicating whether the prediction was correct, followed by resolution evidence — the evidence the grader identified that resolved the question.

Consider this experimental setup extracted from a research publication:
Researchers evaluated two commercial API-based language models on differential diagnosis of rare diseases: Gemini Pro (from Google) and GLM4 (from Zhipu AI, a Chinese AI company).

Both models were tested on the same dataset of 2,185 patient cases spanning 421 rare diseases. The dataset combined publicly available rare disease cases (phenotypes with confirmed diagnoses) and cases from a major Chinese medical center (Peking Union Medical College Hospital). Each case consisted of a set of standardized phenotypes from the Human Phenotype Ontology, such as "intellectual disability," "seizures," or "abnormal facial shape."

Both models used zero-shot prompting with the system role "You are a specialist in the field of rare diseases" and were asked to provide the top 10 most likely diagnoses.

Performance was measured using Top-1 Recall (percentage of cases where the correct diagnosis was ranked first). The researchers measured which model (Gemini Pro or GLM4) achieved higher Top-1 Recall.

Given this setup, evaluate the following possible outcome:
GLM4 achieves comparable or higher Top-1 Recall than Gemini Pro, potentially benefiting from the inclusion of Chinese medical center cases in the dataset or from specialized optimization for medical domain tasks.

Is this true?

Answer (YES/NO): YES